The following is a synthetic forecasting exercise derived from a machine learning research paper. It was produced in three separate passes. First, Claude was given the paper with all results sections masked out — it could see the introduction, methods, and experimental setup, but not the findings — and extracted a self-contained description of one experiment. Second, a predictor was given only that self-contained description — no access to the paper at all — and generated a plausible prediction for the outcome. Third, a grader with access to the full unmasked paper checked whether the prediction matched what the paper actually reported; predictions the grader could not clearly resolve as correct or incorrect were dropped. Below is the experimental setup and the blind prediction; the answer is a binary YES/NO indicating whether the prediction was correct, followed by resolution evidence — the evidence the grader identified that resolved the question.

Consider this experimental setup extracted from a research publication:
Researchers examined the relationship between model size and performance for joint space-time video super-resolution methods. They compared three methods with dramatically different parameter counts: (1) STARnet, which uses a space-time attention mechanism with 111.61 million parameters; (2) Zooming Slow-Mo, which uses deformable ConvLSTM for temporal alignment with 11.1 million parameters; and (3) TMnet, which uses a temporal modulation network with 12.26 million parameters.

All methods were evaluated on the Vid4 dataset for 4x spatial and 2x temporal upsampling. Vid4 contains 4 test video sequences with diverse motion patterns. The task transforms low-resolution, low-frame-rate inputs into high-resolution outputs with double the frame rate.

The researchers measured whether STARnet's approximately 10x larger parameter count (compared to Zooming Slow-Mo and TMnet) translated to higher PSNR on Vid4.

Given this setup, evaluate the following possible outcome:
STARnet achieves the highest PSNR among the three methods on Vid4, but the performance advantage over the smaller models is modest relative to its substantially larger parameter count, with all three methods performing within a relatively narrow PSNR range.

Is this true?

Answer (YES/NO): NO